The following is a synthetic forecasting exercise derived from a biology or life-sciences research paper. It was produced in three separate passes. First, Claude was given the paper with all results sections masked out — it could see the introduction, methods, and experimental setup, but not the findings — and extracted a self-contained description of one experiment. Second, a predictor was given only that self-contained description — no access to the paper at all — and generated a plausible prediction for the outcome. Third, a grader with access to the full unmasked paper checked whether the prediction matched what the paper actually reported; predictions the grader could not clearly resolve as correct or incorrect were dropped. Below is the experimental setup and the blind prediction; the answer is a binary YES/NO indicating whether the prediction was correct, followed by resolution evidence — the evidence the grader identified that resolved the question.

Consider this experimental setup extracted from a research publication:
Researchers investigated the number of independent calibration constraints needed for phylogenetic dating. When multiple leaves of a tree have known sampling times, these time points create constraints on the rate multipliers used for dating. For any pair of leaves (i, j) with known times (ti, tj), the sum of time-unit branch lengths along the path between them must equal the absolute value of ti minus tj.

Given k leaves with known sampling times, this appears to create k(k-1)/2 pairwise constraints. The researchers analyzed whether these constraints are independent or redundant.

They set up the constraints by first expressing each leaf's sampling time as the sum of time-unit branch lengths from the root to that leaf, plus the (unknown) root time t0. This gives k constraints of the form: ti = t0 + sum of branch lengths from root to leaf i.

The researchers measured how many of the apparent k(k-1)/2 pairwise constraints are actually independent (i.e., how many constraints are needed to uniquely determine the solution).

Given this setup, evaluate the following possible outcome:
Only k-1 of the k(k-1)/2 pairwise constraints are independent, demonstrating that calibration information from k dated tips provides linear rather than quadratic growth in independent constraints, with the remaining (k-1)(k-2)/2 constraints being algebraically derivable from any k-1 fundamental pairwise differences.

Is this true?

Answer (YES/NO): YES